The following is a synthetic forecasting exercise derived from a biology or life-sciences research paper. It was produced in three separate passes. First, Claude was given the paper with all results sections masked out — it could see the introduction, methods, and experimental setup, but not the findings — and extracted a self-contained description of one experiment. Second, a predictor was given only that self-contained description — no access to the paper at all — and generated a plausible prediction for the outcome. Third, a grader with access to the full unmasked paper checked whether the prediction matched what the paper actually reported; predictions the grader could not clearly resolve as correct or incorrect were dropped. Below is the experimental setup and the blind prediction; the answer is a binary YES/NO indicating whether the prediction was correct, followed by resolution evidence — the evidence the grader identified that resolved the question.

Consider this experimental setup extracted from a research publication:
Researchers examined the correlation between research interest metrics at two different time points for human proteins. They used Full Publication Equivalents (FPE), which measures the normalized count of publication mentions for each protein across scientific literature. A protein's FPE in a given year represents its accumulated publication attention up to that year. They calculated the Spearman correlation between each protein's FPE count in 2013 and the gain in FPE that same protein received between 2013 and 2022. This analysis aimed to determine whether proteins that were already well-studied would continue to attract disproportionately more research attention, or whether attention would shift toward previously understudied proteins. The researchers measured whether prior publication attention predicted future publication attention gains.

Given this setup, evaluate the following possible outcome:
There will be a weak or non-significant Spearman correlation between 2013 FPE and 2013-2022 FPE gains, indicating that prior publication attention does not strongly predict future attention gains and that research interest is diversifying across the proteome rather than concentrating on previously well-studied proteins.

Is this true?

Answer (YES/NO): NO